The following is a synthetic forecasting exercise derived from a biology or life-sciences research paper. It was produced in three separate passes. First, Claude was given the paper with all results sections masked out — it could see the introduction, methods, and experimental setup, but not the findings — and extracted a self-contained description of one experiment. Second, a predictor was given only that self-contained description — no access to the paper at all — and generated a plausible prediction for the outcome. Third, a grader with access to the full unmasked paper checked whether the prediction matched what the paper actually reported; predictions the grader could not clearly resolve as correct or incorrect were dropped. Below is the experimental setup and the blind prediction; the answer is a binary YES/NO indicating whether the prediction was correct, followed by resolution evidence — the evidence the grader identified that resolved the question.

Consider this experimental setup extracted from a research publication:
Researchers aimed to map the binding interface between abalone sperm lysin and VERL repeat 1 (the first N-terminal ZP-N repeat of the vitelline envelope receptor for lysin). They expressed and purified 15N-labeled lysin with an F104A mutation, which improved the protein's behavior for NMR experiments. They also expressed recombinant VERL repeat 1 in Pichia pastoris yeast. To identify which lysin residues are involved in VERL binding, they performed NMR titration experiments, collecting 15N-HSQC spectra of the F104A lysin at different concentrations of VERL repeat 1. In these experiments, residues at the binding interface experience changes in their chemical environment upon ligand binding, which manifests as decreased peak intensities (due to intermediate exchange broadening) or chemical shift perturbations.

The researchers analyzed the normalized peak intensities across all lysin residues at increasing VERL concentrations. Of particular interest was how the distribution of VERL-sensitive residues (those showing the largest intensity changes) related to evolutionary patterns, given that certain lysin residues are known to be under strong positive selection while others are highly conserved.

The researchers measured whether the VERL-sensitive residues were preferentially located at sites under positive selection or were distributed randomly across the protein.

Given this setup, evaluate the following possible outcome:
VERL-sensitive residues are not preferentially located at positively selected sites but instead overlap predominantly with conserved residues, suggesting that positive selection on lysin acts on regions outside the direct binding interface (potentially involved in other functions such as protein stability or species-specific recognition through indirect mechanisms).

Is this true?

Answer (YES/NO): NO